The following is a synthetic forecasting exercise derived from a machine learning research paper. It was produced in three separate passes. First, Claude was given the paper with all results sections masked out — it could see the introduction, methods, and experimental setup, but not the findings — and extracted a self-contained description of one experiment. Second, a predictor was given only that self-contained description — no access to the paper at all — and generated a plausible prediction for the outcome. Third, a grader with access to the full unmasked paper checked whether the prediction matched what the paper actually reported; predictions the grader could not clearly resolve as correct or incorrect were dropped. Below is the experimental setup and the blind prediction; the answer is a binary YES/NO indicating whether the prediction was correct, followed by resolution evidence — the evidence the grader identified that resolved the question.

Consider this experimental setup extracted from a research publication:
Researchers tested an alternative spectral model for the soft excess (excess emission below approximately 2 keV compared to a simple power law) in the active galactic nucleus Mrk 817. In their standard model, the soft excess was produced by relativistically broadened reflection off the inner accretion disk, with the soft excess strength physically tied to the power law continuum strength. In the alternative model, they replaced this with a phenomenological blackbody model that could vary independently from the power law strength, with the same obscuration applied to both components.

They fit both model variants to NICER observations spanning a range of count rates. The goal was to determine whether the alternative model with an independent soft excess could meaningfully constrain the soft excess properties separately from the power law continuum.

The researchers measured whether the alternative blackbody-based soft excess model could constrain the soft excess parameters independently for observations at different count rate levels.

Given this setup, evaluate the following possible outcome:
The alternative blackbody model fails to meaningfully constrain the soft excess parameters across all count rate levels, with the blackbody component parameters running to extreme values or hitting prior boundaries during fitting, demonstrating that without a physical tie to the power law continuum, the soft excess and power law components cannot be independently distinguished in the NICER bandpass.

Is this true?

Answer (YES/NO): NO